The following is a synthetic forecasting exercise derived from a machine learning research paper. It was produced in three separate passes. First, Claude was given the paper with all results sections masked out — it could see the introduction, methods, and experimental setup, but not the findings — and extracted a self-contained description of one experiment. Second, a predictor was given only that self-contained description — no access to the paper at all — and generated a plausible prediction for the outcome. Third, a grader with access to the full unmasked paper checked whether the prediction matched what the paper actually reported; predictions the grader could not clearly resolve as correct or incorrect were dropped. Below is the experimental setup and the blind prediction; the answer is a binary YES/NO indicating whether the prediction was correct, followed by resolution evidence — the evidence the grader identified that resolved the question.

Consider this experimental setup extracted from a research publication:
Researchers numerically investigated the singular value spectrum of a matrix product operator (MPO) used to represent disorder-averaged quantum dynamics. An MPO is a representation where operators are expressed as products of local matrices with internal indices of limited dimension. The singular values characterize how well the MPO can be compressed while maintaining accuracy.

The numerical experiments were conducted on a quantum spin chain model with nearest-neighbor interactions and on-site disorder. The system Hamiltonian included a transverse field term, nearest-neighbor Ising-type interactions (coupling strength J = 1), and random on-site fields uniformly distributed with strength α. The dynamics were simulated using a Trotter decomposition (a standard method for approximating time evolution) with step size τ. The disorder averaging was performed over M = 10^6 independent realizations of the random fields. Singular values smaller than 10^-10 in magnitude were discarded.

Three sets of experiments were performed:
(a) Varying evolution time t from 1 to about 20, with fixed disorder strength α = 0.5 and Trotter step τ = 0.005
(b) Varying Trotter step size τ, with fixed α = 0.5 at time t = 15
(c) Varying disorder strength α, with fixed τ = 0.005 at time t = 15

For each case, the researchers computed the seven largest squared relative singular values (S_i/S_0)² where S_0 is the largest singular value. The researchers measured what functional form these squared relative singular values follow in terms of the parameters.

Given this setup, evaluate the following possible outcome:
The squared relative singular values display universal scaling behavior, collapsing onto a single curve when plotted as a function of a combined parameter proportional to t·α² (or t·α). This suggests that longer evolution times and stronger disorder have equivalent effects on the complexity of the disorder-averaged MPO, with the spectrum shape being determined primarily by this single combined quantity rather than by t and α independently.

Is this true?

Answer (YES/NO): NO